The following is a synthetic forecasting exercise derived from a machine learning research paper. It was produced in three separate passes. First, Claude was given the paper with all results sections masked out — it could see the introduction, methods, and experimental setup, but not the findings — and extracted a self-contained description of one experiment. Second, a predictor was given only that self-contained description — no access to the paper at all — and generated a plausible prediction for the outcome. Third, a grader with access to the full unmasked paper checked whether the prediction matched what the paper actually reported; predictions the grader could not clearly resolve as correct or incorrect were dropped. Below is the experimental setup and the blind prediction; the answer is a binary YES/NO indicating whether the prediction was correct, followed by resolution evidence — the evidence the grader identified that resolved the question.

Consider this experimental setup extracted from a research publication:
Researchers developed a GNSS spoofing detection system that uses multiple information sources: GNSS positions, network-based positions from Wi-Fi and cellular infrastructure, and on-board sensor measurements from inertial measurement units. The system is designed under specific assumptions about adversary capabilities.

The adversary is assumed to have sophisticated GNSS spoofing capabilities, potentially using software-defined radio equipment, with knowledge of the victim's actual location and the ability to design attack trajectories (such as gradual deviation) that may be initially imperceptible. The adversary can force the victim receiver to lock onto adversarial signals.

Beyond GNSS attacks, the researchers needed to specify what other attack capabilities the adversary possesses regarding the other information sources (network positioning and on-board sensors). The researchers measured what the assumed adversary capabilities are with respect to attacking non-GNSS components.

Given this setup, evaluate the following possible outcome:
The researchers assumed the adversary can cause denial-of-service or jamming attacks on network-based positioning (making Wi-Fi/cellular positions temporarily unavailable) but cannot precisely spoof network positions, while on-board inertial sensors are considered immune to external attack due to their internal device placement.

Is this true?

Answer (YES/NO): YES